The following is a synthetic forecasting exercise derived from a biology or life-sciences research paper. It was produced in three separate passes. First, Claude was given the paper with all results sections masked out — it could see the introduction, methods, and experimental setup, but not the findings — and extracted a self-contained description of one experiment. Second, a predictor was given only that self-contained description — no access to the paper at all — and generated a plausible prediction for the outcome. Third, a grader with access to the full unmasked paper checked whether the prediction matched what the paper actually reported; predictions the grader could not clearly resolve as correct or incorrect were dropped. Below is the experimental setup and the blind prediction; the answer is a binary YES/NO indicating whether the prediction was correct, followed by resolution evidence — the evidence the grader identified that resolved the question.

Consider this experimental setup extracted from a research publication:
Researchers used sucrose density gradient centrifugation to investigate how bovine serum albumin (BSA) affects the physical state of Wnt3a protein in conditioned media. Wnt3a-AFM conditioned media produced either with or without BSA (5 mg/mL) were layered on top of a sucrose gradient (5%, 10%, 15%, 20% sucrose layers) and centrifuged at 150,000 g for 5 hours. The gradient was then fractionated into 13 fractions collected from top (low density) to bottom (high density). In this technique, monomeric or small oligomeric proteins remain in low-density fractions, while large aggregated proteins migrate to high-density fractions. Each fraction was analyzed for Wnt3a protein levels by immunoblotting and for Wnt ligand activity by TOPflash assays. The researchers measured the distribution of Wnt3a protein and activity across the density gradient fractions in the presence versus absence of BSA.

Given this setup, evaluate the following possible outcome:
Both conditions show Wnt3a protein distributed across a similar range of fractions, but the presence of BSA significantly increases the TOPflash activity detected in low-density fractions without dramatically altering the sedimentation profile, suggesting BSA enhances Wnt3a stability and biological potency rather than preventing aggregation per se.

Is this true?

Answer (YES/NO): NO